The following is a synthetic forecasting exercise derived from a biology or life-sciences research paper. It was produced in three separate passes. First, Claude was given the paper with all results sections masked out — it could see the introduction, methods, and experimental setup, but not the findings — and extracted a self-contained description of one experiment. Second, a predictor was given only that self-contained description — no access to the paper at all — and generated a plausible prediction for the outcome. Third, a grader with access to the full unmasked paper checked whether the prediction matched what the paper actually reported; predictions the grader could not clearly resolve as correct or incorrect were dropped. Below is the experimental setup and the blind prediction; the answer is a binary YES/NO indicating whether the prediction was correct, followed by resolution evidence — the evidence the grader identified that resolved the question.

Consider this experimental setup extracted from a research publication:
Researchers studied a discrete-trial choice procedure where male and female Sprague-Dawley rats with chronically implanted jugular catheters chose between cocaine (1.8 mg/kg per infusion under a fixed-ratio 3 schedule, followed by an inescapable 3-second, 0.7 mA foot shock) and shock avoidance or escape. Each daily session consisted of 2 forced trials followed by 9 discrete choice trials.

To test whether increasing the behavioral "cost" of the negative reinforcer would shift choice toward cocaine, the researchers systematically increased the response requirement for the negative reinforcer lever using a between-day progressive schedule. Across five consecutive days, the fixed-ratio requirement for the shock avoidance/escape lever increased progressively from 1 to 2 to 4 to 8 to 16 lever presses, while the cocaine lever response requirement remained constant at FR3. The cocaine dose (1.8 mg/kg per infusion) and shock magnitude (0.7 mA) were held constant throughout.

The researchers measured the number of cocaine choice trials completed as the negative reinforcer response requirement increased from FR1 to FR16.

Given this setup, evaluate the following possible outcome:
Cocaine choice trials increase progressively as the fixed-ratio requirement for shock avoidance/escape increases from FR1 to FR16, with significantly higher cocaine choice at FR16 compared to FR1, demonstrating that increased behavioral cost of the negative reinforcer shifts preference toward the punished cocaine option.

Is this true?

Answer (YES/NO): NO